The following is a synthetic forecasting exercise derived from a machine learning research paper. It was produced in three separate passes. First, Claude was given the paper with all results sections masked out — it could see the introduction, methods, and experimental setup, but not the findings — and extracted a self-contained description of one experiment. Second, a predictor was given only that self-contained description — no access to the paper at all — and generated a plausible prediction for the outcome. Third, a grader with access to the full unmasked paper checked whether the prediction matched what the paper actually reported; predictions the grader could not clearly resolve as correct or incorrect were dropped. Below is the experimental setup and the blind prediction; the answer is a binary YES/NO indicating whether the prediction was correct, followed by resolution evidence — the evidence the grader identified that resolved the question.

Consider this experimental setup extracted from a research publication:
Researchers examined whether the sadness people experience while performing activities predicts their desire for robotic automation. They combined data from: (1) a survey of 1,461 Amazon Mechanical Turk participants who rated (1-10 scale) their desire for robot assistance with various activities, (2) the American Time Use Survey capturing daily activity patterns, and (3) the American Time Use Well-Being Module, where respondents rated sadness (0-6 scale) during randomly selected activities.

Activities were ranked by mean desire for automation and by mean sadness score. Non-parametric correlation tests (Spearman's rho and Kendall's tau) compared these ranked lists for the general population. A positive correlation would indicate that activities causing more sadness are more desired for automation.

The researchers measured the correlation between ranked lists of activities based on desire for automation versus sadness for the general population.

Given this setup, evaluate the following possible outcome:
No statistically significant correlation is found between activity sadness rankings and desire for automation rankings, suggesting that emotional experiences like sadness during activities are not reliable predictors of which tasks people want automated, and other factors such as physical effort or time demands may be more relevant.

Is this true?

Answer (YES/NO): NO